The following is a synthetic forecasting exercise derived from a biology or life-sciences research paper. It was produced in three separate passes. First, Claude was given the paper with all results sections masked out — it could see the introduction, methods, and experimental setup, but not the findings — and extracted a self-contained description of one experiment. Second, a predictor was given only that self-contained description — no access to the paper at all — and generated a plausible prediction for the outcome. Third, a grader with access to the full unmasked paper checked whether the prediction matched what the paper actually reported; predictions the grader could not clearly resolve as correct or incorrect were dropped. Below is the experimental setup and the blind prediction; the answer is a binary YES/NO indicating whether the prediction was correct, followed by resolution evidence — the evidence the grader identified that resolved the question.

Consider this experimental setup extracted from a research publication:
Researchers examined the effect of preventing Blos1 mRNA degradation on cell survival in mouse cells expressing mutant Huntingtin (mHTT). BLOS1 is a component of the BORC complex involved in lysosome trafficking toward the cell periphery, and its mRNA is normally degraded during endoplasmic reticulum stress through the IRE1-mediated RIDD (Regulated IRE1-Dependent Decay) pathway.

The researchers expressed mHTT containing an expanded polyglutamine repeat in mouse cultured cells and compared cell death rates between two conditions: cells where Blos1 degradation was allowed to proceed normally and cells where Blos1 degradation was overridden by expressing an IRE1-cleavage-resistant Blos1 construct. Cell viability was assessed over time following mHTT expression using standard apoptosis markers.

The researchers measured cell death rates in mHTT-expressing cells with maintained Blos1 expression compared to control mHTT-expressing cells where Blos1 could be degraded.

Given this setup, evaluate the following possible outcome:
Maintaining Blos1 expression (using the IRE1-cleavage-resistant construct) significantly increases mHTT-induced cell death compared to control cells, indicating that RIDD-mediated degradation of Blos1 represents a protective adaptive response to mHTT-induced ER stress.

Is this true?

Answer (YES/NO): YES